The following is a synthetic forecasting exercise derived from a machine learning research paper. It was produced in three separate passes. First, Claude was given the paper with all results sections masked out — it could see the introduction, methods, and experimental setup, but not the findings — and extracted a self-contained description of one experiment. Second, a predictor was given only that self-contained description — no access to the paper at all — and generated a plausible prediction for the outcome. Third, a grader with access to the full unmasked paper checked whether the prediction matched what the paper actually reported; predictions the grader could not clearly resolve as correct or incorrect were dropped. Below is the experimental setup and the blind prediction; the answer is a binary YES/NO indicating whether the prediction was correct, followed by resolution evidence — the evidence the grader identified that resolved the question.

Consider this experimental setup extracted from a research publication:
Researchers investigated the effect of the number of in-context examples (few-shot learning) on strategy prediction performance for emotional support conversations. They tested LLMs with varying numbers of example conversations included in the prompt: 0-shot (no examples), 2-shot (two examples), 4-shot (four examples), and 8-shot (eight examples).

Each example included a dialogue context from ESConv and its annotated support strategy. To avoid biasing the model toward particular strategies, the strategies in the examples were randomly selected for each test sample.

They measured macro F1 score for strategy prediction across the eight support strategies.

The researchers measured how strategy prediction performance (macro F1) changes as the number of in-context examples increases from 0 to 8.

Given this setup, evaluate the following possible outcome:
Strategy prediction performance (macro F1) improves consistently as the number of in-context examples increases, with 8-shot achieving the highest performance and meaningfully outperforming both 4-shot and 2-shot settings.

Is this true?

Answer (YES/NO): NO